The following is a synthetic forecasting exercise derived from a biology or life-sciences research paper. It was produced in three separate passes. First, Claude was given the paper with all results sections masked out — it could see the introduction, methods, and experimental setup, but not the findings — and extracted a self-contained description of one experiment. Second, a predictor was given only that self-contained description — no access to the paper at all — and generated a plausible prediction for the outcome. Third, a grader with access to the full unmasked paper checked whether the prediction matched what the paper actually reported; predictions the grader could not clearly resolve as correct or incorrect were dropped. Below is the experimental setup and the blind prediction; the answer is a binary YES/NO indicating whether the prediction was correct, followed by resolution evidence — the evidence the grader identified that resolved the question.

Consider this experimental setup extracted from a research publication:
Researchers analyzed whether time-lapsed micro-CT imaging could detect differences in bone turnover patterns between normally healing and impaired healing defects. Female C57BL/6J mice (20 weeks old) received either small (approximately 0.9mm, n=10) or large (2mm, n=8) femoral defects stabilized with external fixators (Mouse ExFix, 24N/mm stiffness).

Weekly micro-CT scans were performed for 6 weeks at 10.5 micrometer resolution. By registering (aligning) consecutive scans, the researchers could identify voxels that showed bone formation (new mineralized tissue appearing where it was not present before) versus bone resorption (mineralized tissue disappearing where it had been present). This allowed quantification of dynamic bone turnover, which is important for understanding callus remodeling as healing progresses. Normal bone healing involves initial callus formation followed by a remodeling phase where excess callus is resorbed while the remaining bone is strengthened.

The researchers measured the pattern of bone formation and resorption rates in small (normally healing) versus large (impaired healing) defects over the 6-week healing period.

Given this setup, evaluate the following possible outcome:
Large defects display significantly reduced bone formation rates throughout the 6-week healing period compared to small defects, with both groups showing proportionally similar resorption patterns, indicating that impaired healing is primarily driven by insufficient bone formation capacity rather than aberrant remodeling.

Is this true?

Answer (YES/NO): NO